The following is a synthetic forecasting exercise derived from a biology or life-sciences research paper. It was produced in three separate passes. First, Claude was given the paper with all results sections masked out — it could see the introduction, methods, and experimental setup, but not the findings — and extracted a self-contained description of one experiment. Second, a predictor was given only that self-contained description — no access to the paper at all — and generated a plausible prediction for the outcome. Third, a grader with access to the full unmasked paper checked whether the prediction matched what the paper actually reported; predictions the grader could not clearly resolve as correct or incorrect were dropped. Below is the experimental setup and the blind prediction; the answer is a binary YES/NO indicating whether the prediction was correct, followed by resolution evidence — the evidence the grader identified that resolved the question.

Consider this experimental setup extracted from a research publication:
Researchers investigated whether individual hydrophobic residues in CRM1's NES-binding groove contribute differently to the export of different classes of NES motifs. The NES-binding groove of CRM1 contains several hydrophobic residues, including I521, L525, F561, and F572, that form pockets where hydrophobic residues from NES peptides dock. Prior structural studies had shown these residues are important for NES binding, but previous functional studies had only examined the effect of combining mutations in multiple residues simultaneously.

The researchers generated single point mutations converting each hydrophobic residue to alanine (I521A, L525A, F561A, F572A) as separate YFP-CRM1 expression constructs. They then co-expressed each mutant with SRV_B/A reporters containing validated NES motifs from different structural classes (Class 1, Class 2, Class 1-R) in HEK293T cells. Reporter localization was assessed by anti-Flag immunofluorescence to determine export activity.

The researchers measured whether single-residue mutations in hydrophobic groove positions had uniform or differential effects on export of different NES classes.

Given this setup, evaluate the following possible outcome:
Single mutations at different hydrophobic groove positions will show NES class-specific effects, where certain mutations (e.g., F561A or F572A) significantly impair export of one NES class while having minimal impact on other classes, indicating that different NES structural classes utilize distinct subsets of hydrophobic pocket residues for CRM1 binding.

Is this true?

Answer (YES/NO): NO